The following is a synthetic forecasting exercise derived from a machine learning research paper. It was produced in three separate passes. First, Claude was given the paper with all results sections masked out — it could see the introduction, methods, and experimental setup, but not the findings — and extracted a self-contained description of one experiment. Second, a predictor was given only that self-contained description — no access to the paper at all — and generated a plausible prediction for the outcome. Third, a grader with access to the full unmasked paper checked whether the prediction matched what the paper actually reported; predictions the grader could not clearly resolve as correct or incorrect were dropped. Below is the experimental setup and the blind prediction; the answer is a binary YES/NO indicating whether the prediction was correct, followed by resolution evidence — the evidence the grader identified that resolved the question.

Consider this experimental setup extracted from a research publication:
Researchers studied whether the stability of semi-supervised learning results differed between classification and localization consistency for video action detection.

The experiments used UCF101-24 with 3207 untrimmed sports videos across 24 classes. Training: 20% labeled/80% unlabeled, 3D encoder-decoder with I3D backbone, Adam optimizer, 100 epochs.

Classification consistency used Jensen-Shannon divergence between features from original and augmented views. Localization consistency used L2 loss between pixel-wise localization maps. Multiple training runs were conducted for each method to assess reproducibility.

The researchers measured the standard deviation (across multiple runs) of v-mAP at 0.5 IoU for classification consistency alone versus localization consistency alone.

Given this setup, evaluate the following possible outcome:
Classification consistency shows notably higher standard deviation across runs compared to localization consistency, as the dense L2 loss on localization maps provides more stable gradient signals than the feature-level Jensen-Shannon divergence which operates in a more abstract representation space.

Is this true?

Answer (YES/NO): YES